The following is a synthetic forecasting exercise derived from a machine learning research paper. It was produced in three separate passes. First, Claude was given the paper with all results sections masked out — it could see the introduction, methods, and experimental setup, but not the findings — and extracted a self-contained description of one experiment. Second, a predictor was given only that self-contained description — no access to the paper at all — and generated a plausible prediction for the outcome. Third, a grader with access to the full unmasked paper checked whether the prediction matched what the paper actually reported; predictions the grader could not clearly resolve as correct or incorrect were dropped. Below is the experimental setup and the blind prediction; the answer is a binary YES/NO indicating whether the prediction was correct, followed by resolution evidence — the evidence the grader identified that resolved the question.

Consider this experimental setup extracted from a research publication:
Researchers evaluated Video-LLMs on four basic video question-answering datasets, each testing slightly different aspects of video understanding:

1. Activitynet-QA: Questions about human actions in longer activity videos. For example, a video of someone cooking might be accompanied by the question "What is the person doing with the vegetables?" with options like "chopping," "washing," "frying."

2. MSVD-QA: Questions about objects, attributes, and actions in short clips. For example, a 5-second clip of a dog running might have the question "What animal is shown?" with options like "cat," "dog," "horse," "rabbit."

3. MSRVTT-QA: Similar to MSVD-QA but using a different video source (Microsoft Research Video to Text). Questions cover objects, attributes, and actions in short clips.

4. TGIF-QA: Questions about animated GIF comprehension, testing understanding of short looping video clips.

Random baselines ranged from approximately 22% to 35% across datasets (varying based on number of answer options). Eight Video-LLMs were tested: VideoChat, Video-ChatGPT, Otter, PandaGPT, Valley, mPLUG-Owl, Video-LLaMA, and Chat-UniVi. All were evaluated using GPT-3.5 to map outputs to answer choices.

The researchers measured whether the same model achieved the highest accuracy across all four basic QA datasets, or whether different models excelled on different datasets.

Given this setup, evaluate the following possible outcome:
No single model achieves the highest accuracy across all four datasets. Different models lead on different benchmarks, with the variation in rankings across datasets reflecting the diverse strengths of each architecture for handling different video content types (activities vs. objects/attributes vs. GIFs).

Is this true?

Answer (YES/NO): YES